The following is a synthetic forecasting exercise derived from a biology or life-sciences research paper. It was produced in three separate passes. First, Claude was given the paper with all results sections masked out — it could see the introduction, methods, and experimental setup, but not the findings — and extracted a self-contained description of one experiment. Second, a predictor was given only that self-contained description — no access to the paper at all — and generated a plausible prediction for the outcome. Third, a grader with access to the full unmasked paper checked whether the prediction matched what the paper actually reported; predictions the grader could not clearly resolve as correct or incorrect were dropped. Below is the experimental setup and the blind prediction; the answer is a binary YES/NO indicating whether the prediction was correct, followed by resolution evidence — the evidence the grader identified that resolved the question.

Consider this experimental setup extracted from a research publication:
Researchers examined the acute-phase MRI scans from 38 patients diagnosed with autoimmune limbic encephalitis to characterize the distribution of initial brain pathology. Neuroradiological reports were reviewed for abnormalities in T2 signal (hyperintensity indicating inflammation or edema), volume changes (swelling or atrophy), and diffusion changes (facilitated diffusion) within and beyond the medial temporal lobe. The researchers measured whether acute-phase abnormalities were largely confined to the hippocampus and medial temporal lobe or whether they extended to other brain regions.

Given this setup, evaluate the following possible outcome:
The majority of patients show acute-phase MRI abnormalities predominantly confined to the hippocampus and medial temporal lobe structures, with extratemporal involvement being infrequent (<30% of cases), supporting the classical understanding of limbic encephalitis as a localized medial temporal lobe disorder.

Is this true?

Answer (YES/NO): YES